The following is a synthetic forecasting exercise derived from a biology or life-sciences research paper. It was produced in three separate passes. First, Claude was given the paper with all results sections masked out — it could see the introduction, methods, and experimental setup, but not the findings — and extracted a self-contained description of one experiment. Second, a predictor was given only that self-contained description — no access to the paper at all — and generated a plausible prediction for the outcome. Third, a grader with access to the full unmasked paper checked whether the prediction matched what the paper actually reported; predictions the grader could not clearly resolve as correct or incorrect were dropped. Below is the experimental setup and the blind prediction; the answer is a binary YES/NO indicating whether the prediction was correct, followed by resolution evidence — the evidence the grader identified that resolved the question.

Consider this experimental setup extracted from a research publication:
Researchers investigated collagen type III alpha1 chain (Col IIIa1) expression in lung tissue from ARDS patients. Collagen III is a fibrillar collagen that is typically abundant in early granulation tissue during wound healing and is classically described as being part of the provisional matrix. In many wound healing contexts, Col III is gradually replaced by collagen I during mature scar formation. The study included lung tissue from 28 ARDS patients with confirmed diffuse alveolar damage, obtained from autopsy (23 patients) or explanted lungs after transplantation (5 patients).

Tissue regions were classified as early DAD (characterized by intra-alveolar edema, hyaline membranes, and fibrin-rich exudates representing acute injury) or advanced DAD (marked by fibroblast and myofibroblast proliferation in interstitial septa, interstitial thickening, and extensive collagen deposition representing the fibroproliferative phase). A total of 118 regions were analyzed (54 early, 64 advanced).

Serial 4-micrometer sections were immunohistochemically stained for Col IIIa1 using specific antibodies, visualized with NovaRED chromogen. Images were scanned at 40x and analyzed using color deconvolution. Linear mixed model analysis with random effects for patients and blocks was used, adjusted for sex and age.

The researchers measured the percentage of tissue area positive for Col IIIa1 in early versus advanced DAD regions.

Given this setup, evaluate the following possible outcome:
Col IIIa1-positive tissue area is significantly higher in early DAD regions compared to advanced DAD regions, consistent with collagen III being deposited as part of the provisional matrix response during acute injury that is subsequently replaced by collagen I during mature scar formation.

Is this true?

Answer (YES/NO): YES